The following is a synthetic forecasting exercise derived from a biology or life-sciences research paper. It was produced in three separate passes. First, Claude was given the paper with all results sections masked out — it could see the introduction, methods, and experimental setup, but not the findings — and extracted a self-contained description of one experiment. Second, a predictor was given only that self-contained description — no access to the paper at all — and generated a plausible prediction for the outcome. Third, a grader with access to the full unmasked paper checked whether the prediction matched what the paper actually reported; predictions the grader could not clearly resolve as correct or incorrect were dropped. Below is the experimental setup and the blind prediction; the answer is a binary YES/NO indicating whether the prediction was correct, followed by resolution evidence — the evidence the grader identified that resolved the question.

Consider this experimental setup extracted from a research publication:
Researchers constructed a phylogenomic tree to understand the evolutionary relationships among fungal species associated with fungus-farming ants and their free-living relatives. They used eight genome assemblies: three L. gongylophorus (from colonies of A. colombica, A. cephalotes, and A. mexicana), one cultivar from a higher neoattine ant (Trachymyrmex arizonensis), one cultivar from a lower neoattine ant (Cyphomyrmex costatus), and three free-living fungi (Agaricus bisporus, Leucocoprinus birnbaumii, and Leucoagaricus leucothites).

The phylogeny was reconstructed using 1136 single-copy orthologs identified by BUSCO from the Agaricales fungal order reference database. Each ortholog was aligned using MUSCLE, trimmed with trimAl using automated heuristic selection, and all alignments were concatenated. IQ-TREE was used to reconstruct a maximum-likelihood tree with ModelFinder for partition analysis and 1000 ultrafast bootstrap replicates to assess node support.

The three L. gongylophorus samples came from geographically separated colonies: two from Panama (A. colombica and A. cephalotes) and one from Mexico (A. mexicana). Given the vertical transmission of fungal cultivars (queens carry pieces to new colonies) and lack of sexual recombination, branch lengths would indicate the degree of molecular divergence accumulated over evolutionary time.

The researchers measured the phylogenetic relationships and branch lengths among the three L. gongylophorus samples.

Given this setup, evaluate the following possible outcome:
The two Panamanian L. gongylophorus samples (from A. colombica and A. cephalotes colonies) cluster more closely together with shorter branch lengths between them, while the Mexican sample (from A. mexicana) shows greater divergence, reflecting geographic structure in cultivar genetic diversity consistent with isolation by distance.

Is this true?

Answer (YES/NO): NO